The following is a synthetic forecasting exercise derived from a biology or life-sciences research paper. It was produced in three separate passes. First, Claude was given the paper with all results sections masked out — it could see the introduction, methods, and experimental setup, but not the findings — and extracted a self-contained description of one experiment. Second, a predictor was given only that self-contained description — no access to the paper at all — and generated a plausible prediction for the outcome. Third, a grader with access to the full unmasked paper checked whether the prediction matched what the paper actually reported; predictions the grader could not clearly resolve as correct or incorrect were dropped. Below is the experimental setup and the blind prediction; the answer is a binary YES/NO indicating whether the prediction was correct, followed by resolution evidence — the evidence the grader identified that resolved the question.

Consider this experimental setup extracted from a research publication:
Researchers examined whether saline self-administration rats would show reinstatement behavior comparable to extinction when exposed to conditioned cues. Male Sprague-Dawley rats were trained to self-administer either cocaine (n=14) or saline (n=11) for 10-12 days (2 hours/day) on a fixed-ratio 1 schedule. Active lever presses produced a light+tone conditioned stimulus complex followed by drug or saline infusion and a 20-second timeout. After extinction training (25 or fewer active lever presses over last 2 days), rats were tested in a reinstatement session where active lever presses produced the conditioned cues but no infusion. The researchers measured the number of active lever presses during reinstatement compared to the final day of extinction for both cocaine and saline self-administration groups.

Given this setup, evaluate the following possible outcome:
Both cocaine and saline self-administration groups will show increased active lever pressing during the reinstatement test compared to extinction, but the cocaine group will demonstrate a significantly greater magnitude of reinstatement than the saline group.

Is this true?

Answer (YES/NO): NO